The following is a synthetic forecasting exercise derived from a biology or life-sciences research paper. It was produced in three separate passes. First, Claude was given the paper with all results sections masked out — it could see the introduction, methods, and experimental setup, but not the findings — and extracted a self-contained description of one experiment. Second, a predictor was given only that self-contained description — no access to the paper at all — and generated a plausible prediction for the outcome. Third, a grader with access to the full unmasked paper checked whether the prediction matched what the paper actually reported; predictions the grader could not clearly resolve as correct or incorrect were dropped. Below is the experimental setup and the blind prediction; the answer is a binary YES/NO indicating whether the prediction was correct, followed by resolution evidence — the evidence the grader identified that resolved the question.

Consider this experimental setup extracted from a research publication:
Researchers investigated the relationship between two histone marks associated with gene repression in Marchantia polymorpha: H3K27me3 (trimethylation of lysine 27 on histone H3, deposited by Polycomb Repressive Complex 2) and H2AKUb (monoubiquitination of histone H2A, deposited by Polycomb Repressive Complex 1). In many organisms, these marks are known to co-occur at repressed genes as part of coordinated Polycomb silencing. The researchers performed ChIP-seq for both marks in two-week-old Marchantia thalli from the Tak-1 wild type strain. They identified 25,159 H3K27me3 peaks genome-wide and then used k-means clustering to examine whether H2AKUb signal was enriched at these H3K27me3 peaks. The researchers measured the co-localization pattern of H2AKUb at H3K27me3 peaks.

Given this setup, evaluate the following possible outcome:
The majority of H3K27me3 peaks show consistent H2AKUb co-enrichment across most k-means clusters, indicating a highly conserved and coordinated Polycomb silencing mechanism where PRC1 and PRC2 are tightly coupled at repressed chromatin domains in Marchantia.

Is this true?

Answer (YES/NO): NO